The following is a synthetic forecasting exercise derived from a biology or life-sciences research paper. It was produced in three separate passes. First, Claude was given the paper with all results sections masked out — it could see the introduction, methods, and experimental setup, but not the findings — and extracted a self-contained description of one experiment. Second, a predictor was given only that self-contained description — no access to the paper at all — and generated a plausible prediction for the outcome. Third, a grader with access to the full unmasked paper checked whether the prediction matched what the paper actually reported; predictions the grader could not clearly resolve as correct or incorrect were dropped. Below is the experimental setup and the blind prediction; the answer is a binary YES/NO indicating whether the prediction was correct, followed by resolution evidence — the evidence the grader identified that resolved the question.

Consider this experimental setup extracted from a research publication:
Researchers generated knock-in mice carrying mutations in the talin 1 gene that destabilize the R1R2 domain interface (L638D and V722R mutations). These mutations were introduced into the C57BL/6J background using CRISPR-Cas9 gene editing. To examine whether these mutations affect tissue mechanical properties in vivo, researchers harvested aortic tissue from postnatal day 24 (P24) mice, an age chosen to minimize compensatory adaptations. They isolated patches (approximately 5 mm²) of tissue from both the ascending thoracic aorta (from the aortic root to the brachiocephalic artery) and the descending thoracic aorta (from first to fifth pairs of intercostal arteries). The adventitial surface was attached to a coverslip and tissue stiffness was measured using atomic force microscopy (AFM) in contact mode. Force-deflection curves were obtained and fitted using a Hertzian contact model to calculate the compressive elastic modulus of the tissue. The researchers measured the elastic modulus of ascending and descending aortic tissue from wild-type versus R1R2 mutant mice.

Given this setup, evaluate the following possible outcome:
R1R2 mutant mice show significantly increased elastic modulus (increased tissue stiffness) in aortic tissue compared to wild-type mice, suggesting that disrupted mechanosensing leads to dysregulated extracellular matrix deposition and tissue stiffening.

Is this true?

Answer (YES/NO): NO